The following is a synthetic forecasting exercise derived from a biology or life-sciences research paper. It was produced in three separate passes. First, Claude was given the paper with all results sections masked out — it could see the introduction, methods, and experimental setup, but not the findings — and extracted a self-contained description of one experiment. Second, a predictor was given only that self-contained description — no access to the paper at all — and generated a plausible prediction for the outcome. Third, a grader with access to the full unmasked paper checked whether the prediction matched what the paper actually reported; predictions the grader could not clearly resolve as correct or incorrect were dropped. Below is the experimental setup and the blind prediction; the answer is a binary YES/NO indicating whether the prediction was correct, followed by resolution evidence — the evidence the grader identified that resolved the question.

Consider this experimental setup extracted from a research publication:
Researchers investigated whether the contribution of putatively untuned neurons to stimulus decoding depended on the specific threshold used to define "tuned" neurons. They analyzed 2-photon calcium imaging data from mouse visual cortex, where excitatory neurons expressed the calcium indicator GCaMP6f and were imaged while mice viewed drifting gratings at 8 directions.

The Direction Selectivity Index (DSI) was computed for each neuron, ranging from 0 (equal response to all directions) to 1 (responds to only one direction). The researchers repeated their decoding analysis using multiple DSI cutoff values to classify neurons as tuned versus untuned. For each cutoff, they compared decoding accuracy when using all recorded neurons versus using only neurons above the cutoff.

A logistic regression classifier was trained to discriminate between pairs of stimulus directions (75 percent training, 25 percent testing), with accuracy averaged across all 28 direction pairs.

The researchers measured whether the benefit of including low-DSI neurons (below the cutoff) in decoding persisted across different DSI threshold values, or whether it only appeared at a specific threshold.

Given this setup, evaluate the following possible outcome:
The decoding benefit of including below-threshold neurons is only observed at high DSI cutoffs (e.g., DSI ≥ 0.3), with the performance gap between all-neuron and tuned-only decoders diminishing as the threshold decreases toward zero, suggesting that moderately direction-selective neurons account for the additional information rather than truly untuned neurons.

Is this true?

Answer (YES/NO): NO